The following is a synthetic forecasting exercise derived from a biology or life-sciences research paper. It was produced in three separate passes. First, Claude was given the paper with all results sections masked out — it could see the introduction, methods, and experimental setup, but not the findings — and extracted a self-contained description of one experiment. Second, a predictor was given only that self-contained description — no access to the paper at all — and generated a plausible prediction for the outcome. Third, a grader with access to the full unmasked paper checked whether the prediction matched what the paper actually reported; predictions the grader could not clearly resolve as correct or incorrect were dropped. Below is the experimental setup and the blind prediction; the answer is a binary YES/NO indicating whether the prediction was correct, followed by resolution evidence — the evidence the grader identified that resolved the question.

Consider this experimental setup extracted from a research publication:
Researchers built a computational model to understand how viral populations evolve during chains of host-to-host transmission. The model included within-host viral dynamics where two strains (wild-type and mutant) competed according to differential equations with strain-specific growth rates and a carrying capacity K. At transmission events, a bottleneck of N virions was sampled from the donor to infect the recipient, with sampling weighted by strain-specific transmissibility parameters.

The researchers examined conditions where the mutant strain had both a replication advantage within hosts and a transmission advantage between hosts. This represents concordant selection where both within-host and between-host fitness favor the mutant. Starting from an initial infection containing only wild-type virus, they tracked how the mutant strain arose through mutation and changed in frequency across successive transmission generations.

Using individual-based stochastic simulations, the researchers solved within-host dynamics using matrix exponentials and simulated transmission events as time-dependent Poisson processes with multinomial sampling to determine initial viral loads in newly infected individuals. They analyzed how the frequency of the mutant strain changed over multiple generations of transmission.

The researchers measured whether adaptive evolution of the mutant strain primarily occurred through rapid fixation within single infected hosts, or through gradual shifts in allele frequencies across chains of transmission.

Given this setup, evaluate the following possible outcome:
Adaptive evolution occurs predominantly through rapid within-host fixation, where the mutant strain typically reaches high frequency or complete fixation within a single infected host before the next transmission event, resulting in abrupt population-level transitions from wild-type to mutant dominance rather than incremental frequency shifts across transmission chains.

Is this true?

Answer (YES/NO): NO